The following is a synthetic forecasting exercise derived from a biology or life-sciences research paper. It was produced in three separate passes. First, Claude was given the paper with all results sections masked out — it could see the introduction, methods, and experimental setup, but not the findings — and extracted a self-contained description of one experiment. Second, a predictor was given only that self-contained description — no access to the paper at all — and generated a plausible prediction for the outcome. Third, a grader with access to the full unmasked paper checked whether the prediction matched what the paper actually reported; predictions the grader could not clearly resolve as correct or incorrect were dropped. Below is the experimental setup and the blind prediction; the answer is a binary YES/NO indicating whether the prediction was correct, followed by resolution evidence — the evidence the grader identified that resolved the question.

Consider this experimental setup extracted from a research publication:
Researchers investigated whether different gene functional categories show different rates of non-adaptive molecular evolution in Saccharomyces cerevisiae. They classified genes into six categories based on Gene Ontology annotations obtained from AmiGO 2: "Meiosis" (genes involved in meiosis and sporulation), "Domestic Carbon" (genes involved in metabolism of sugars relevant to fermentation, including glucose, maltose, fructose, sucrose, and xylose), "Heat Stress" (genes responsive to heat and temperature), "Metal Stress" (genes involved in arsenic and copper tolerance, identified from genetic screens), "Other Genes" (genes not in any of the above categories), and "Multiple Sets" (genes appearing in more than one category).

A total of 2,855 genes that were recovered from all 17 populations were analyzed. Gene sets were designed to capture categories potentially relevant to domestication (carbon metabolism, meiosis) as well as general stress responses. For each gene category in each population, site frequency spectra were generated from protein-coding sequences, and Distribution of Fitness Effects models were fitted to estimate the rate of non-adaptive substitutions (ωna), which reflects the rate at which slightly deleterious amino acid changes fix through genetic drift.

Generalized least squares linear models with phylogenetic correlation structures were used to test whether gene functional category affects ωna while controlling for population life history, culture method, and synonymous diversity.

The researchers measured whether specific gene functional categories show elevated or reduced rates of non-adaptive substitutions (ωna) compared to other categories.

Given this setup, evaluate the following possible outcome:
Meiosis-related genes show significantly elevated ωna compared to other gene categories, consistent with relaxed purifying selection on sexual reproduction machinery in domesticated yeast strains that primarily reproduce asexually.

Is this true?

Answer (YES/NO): NO